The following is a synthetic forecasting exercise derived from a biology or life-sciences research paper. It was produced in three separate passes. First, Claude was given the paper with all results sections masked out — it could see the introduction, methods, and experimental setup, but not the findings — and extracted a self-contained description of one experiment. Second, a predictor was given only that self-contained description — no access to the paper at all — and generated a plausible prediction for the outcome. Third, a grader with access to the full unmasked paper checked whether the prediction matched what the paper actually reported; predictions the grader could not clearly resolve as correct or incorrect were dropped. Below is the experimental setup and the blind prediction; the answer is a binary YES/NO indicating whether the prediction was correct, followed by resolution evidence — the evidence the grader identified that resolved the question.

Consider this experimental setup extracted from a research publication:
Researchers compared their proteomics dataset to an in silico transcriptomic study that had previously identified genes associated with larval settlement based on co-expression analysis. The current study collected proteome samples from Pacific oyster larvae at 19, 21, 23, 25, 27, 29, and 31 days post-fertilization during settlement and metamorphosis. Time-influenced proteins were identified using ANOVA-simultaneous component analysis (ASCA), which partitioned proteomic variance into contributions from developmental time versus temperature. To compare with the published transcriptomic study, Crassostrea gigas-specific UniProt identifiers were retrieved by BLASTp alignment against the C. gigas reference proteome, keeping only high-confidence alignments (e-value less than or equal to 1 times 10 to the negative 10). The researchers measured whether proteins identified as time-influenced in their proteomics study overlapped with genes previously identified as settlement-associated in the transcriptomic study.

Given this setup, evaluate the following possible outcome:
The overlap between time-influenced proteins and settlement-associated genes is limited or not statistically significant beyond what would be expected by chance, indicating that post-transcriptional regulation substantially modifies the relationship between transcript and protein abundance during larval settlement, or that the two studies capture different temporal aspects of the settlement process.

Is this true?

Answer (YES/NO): NO